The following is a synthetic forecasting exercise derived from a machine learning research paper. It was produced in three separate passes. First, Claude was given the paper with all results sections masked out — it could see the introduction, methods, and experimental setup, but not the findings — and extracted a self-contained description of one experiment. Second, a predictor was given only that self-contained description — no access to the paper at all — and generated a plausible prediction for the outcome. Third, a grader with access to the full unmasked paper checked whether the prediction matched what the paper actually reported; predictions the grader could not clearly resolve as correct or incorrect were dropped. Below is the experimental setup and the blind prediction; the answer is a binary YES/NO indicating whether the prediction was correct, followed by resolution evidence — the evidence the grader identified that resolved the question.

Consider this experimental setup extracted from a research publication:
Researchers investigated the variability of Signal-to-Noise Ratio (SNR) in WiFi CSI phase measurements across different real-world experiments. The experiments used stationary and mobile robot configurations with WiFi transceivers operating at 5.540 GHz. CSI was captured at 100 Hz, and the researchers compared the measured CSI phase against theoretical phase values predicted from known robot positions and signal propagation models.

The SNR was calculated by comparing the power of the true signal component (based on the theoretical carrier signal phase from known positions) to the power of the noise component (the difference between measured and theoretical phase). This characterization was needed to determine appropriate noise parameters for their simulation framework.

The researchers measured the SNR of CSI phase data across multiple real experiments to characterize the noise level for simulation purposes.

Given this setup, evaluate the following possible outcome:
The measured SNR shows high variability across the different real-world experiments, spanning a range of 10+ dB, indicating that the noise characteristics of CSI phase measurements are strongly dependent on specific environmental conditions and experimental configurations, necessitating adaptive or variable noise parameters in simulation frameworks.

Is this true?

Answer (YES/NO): NO